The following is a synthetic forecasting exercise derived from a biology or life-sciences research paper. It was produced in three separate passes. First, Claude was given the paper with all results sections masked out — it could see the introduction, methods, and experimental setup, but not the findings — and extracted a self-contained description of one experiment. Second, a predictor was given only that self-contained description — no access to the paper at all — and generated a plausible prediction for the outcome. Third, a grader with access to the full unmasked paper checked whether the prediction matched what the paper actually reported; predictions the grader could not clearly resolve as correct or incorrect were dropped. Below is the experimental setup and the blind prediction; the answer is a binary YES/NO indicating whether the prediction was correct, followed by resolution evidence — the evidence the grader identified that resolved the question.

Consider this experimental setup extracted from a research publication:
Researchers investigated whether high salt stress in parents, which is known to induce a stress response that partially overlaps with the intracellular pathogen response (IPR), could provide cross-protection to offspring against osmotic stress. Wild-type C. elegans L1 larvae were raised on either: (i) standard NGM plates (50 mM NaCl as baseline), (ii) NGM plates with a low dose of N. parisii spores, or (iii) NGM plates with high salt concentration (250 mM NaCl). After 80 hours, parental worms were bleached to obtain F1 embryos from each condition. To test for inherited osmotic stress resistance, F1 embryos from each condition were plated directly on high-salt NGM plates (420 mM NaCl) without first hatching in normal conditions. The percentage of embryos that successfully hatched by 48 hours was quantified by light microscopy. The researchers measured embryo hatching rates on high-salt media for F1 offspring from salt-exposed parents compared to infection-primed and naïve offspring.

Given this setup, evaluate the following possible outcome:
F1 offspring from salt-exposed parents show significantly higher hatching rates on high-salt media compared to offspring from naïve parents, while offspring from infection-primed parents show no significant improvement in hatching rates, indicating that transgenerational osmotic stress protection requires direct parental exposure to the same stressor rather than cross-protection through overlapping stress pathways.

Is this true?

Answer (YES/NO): NO